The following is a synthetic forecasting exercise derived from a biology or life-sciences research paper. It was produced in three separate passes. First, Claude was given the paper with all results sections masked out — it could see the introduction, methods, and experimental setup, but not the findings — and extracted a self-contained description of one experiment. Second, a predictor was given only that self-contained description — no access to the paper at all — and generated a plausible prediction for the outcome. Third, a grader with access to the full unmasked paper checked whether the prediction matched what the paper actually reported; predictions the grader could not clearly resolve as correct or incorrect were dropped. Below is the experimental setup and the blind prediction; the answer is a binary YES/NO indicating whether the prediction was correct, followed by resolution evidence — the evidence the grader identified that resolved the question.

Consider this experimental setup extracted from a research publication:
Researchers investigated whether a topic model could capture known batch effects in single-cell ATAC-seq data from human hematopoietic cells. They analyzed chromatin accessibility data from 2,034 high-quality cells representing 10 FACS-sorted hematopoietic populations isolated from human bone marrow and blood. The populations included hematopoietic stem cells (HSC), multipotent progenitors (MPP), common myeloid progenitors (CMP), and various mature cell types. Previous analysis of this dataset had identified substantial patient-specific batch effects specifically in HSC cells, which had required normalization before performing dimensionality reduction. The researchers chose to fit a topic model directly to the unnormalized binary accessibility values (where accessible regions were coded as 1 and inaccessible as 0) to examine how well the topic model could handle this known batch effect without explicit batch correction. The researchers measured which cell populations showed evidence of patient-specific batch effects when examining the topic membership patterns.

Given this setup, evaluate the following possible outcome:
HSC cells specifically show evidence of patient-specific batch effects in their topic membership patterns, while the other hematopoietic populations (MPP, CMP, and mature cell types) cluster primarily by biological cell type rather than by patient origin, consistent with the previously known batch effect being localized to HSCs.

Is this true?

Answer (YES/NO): NO